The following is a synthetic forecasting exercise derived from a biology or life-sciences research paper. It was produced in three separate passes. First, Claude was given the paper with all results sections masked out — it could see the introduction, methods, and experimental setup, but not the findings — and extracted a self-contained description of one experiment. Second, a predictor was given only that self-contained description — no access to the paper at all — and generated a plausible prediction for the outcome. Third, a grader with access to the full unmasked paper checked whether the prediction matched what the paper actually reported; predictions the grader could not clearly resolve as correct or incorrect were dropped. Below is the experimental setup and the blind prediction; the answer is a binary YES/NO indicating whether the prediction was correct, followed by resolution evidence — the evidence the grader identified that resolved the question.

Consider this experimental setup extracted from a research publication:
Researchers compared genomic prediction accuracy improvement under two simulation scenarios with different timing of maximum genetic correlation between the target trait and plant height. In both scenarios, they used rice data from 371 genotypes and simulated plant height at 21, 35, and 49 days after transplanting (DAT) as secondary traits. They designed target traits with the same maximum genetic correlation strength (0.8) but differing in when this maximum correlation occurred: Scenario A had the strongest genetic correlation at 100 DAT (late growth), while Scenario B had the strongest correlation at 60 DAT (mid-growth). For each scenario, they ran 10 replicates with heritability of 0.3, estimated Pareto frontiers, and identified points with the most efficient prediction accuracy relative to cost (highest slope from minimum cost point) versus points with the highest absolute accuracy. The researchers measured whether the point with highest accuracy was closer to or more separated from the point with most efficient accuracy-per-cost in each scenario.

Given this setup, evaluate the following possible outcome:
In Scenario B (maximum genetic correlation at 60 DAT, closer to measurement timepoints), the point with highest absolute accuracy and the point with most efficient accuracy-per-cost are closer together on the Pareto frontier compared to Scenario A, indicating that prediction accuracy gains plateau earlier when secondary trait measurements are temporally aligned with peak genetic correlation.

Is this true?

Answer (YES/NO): YES